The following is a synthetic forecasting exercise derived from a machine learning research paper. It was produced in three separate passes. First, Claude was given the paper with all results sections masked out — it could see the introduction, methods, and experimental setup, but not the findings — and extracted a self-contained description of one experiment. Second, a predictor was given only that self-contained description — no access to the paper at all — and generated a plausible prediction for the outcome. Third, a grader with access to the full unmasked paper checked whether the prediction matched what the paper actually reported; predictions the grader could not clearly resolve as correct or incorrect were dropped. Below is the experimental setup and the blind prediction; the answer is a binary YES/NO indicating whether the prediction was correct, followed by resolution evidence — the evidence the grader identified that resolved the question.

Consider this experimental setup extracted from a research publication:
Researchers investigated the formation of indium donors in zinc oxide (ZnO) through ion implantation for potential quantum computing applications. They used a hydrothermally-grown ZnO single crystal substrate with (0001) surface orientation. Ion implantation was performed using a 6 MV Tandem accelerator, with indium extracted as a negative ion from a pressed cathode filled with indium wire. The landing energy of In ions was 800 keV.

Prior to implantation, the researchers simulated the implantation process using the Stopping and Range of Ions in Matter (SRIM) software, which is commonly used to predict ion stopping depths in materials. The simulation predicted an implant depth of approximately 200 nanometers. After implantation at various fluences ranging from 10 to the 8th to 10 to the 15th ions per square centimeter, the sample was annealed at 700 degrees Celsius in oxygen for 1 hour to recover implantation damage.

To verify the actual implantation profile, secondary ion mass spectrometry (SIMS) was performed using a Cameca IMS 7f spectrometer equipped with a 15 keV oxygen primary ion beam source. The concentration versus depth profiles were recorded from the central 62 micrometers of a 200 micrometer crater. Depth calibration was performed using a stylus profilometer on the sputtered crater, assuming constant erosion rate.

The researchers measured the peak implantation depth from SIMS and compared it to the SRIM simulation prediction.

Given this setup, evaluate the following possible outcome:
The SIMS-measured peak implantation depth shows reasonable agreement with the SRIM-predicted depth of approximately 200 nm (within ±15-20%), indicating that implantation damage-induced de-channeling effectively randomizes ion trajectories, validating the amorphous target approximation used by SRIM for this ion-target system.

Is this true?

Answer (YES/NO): YES